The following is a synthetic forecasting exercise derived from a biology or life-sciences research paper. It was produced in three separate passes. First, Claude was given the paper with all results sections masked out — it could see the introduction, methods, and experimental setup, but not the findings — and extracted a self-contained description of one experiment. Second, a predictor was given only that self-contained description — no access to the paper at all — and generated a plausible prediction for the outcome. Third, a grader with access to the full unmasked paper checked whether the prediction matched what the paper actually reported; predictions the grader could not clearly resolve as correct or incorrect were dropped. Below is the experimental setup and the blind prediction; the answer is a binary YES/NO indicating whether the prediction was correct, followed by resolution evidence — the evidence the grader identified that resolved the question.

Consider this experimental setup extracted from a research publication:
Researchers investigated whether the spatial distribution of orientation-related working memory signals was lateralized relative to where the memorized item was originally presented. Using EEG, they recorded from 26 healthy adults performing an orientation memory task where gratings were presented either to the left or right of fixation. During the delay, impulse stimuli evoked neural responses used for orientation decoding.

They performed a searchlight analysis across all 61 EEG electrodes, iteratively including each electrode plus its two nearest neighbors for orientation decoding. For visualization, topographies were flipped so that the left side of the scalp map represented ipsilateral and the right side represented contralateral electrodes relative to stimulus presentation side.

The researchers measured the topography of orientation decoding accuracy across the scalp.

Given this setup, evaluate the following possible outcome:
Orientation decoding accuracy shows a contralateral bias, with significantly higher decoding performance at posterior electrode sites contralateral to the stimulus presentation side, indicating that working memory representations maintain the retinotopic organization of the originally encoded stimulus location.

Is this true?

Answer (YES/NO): NO